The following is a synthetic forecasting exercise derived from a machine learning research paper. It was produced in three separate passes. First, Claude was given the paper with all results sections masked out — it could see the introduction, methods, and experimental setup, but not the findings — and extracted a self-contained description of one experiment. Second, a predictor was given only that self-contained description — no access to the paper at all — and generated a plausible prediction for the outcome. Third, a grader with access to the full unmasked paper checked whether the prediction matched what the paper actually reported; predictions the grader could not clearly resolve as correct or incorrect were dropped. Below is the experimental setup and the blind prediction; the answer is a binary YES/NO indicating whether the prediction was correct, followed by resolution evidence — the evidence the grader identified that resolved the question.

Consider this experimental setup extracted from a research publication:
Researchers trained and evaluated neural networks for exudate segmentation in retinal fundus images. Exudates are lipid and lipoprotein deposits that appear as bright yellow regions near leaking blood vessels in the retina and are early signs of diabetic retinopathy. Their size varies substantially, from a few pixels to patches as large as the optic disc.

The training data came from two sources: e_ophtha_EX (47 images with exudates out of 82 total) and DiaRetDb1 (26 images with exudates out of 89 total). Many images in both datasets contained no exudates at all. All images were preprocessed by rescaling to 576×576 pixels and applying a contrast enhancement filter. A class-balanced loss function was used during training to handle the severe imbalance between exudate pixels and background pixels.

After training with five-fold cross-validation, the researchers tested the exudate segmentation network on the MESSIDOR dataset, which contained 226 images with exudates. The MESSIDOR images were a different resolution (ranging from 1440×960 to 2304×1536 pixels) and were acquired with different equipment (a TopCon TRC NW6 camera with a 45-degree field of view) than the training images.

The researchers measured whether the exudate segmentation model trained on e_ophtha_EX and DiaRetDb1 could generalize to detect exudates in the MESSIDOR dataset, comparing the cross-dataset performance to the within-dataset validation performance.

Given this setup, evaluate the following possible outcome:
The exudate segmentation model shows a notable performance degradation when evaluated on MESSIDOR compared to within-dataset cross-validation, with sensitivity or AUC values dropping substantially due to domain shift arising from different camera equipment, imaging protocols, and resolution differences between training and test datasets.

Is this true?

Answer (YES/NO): NO